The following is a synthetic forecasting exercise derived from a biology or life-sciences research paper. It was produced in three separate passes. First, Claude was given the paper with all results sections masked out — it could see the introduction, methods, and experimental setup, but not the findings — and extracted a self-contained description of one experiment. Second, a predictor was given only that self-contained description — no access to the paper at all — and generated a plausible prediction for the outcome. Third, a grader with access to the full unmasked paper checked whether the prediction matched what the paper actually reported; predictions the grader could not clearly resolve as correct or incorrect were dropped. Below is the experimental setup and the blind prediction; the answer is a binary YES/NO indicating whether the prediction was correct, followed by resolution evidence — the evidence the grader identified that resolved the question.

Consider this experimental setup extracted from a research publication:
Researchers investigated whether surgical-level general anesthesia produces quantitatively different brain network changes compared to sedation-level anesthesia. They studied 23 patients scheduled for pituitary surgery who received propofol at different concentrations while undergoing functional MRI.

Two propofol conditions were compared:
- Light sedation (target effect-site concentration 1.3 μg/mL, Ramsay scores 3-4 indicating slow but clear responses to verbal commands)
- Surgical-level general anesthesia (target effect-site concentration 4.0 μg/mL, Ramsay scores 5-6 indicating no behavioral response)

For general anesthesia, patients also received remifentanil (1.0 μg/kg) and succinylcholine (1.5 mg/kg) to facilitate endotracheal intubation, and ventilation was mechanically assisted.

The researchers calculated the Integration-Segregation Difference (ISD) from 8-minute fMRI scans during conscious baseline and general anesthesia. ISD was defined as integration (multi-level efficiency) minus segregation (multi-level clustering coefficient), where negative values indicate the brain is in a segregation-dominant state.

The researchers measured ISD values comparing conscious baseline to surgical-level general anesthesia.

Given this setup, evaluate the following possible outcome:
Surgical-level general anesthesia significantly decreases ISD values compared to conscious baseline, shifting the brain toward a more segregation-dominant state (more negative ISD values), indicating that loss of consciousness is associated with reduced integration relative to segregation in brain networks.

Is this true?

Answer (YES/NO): YES